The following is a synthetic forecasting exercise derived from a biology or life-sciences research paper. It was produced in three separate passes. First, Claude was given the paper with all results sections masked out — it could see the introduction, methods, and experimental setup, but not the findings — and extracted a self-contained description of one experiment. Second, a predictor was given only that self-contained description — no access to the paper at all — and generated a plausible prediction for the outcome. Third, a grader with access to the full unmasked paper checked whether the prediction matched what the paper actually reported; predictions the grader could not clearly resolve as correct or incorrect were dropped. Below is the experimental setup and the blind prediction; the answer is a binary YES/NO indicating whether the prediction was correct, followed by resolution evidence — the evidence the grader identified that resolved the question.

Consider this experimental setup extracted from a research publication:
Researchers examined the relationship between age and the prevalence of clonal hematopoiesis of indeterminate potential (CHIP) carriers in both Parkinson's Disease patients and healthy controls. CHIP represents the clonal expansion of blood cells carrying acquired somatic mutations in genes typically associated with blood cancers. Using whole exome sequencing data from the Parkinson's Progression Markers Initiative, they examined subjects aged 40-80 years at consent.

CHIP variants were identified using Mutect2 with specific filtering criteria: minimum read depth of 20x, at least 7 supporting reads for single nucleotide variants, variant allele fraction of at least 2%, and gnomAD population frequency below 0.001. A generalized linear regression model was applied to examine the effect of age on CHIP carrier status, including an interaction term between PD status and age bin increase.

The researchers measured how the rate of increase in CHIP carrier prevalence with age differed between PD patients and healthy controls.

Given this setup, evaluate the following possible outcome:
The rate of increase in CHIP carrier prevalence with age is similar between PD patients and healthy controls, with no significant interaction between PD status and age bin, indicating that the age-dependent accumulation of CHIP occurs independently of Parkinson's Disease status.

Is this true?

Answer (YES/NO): NO